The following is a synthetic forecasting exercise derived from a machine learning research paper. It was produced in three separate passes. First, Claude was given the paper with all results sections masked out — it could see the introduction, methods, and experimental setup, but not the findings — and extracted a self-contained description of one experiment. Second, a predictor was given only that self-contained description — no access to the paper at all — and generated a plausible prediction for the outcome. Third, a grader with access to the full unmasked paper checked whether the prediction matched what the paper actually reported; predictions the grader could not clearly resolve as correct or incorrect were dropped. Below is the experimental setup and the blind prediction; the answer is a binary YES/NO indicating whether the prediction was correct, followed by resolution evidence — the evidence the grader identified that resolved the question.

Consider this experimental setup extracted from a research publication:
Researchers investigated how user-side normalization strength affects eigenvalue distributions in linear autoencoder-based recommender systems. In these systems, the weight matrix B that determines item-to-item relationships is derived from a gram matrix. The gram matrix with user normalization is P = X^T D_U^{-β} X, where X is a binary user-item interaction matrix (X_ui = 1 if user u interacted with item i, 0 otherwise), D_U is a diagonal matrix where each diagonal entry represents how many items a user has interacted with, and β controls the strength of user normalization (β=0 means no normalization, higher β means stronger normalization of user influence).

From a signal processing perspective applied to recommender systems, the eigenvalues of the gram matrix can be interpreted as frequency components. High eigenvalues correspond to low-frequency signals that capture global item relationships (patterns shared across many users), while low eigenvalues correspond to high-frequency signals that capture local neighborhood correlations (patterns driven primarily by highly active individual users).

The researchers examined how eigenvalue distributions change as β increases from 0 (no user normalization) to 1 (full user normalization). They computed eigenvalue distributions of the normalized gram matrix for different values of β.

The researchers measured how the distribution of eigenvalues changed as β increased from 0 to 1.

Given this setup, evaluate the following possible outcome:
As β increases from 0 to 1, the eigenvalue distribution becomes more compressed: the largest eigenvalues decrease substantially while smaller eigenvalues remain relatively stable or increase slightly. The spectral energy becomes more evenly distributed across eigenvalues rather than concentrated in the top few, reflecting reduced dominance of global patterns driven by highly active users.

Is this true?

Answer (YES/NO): NO